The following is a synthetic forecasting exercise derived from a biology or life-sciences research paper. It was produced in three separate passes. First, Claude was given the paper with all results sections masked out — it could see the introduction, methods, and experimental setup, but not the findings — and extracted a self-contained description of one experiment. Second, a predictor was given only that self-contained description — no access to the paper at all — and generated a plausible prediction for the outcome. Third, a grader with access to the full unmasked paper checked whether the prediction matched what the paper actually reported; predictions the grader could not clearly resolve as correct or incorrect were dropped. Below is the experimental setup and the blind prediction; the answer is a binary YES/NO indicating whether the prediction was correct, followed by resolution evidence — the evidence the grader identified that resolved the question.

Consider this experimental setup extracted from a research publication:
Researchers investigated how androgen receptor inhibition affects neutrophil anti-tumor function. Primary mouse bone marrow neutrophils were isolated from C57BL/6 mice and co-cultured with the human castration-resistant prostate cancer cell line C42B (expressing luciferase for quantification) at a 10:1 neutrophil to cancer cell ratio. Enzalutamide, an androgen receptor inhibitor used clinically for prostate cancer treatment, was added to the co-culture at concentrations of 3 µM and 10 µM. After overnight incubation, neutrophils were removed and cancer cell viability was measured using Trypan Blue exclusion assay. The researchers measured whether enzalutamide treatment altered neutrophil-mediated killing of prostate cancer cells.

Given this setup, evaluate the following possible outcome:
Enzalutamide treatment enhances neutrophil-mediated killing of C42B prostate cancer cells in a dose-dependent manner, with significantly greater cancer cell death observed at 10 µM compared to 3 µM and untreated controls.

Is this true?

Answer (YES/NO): NO